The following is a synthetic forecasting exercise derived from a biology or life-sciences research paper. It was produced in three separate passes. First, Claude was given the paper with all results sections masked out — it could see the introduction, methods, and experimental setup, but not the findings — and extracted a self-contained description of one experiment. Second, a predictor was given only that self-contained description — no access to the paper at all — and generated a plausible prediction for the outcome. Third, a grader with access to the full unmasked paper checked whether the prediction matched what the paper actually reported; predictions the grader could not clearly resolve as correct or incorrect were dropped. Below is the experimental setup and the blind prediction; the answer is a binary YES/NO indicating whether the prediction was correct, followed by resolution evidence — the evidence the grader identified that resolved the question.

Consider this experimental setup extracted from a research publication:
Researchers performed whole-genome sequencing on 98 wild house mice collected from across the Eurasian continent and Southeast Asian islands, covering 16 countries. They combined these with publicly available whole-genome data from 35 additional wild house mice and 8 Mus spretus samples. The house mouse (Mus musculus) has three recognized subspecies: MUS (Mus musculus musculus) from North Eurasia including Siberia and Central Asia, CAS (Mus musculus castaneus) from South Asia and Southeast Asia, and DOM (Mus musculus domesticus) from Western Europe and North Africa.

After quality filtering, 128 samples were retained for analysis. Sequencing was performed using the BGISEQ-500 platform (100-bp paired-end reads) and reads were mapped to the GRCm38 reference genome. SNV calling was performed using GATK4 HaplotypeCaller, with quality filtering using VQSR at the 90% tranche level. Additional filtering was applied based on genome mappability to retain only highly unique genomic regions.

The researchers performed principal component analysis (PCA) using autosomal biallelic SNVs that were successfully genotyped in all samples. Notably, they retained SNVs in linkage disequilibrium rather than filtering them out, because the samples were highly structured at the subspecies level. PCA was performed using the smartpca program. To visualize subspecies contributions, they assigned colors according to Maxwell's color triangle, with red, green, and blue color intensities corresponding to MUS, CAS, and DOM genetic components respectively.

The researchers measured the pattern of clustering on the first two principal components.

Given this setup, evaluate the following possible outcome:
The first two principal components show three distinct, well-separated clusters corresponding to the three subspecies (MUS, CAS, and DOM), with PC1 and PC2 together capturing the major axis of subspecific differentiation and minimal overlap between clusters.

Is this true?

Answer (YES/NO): NO